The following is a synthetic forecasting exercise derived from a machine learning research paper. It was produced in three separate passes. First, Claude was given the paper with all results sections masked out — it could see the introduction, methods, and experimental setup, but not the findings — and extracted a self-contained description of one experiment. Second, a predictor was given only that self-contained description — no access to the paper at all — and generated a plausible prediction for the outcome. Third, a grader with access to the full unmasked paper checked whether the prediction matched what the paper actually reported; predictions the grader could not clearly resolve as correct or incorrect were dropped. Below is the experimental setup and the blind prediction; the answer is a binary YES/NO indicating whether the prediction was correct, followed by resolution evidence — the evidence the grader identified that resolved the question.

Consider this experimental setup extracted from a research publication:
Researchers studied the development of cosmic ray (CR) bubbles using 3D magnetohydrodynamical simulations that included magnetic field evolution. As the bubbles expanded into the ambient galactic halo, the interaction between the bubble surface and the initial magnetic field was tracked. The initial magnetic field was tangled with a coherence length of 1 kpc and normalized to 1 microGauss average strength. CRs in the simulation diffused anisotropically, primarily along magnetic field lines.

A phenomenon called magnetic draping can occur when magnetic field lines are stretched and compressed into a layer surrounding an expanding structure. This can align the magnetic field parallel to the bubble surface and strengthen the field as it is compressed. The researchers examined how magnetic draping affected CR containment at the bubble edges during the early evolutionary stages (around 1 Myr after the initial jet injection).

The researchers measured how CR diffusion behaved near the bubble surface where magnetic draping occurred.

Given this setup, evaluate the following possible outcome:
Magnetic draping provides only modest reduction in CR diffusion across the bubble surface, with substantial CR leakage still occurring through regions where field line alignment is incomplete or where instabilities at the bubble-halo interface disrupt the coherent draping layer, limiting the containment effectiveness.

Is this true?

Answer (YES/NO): NO